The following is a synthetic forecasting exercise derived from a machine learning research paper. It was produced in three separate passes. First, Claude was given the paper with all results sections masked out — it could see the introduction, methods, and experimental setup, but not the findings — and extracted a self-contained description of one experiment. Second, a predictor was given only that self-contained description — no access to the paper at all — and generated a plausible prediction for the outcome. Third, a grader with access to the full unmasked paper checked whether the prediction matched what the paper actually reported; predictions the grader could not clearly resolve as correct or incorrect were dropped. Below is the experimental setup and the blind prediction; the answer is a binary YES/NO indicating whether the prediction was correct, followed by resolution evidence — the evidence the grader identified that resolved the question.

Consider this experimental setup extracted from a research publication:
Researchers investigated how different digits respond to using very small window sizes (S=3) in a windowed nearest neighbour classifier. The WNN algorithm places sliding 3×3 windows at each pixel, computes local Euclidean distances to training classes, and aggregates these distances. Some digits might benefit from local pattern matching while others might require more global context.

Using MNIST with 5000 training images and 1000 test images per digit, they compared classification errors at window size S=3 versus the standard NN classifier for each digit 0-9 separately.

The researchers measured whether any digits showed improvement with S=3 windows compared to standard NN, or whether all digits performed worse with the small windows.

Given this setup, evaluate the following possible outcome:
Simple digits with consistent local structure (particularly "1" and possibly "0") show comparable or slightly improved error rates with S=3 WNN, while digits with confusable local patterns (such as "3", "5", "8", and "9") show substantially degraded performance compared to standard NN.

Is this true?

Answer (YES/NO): NO